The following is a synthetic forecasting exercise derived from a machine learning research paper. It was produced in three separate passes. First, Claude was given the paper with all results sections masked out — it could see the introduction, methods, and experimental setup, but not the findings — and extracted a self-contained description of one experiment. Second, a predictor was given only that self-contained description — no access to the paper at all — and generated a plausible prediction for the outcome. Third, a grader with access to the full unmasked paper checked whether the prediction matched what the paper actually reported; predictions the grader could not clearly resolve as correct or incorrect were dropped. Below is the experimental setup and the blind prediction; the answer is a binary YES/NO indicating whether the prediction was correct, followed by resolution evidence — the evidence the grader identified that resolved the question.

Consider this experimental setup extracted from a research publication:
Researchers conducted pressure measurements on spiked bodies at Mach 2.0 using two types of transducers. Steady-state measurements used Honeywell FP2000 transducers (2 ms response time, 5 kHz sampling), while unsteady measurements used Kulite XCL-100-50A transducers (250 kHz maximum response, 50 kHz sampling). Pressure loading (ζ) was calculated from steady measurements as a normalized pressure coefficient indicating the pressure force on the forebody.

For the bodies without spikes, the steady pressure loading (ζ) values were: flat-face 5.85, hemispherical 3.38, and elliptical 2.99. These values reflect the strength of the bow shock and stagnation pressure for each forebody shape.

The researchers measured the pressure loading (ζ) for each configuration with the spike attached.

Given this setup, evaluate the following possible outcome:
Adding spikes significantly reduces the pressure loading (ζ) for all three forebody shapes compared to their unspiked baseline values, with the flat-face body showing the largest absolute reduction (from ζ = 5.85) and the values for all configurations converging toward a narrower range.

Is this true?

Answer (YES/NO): NO